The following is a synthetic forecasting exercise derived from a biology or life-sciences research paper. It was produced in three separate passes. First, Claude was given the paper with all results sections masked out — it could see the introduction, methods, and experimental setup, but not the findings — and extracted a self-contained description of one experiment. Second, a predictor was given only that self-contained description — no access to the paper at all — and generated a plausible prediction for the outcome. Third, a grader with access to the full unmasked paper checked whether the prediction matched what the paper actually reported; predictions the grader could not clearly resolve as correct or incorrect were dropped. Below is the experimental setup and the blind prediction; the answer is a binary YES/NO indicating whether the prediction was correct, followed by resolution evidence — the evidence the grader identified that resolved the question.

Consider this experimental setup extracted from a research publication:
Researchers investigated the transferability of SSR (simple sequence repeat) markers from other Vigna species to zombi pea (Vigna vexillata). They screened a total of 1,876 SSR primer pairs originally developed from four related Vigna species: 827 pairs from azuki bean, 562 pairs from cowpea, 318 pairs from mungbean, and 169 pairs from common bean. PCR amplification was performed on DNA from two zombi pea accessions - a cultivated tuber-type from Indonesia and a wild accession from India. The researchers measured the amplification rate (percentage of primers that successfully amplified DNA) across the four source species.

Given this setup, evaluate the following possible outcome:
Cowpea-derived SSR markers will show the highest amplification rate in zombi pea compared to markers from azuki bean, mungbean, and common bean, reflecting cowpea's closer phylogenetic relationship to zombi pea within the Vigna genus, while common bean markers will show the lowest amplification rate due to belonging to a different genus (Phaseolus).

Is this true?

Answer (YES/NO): NO